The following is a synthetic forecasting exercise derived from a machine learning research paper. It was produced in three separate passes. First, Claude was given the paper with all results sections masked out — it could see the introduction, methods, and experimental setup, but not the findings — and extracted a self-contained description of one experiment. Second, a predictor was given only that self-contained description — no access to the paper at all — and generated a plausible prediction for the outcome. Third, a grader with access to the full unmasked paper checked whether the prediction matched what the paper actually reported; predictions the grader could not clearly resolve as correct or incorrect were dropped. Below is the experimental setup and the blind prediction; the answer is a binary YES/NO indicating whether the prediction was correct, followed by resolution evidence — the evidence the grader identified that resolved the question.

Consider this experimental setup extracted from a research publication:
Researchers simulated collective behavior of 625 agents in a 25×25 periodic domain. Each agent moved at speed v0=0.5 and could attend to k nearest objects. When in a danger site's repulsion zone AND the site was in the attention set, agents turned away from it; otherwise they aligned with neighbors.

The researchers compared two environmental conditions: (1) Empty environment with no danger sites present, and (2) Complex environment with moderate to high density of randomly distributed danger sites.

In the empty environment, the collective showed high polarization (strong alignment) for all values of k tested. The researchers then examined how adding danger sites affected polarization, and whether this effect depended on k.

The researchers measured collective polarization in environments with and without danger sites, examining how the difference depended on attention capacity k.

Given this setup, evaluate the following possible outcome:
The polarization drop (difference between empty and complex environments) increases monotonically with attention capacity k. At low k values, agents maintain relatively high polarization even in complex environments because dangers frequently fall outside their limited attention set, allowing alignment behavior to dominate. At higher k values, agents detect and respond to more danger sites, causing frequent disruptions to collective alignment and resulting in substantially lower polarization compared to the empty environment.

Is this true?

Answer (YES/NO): YES